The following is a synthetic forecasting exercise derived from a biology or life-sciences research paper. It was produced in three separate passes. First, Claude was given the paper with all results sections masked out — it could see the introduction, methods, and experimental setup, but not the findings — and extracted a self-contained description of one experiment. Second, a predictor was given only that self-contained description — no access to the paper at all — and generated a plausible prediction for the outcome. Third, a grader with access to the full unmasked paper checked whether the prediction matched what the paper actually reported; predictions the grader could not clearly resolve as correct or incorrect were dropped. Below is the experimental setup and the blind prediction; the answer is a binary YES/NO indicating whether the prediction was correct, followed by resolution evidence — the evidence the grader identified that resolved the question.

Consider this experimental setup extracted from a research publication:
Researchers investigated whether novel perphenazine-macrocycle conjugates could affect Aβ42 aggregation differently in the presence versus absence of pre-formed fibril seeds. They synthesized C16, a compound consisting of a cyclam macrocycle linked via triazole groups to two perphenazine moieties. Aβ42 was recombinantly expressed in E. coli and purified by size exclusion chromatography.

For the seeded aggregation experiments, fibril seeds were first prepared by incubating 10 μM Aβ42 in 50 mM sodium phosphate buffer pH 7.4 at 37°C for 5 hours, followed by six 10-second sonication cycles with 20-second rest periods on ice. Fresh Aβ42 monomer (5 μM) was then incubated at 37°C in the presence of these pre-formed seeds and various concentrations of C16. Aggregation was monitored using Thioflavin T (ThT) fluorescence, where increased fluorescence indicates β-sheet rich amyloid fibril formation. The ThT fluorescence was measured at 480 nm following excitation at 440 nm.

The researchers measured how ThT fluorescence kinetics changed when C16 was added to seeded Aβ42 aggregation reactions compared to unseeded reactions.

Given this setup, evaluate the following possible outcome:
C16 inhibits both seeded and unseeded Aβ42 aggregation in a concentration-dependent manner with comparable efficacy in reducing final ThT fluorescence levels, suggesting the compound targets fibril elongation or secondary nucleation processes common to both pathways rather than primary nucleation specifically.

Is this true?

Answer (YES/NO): NO